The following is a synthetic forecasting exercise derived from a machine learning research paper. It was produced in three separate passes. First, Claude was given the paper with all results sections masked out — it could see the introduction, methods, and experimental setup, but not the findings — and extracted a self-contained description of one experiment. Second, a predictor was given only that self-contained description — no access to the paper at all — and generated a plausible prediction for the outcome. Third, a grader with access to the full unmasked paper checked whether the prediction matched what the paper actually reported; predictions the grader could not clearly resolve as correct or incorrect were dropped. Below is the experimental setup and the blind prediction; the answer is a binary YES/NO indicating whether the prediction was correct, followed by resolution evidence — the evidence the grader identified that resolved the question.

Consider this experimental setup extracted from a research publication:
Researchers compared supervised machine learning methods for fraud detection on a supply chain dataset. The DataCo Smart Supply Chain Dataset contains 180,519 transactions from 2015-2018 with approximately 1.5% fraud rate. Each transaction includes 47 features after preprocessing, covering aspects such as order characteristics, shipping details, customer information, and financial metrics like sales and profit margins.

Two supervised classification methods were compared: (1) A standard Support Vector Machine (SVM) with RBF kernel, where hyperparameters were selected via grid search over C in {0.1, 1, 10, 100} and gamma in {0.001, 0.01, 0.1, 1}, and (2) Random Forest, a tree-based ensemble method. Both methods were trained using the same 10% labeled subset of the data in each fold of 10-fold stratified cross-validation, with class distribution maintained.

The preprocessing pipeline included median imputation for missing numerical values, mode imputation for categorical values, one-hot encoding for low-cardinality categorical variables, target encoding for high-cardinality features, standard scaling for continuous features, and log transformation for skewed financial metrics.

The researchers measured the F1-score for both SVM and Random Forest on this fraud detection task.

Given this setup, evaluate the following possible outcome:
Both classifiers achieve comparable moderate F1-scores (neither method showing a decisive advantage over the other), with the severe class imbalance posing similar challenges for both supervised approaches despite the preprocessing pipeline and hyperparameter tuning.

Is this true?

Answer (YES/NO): NO